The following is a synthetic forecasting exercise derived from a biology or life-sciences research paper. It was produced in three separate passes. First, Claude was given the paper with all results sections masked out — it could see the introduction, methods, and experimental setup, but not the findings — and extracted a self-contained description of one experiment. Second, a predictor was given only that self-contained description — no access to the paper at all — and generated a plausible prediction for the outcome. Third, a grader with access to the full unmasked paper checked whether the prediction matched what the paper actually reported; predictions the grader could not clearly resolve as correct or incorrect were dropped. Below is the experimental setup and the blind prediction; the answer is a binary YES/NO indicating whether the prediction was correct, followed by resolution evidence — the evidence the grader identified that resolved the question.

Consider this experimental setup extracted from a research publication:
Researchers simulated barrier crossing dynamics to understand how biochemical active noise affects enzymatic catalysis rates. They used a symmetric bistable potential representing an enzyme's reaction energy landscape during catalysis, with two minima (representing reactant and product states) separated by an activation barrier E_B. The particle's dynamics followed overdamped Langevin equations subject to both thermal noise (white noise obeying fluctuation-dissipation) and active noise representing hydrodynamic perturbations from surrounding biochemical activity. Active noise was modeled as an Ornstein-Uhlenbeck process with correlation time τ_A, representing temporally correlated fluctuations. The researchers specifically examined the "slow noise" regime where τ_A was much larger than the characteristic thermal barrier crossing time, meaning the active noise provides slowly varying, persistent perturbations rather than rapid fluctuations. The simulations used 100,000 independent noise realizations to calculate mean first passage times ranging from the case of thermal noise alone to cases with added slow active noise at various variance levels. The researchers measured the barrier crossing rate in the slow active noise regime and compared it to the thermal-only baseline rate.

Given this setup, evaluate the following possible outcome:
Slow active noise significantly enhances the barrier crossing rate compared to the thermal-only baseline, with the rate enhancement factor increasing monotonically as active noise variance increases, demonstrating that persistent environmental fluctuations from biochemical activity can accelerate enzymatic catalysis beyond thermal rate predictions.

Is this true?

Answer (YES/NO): NO